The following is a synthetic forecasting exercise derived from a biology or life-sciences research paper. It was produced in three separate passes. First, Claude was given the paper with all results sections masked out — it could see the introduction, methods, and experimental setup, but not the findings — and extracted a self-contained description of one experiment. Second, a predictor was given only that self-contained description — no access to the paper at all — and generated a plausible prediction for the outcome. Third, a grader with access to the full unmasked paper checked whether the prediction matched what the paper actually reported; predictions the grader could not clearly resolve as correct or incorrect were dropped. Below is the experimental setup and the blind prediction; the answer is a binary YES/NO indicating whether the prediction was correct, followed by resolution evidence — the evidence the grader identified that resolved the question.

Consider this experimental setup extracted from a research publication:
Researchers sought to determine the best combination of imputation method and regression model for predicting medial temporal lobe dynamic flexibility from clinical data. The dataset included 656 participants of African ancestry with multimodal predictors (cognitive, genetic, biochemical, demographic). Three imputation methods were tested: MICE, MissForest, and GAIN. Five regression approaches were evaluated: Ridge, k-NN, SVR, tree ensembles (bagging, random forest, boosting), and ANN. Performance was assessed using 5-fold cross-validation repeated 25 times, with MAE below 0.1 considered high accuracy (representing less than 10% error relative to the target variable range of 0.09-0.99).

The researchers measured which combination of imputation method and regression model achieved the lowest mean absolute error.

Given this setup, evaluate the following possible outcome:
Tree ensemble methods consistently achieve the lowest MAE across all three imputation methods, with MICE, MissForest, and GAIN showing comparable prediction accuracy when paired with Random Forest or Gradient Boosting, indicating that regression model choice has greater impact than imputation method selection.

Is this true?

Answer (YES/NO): NO